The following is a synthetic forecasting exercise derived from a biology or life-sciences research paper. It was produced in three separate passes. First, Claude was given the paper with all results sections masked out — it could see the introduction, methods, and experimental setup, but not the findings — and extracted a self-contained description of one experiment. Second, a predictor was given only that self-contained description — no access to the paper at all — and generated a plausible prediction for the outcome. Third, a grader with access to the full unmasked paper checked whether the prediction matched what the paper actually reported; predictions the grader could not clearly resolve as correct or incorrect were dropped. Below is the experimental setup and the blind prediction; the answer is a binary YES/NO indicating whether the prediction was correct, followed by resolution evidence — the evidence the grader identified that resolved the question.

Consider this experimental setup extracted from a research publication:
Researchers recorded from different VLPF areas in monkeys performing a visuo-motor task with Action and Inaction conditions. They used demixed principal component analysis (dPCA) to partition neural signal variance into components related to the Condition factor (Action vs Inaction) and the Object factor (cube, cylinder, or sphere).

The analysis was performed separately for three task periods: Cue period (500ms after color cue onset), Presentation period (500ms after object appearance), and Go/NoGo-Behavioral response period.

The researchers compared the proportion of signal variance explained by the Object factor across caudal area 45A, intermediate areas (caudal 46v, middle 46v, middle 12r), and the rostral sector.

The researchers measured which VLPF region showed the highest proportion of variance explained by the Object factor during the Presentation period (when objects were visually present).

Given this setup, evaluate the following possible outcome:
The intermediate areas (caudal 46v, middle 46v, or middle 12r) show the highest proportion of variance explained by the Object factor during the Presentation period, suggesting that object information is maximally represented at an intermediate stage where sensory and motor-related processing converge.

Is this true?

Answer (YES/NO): NO